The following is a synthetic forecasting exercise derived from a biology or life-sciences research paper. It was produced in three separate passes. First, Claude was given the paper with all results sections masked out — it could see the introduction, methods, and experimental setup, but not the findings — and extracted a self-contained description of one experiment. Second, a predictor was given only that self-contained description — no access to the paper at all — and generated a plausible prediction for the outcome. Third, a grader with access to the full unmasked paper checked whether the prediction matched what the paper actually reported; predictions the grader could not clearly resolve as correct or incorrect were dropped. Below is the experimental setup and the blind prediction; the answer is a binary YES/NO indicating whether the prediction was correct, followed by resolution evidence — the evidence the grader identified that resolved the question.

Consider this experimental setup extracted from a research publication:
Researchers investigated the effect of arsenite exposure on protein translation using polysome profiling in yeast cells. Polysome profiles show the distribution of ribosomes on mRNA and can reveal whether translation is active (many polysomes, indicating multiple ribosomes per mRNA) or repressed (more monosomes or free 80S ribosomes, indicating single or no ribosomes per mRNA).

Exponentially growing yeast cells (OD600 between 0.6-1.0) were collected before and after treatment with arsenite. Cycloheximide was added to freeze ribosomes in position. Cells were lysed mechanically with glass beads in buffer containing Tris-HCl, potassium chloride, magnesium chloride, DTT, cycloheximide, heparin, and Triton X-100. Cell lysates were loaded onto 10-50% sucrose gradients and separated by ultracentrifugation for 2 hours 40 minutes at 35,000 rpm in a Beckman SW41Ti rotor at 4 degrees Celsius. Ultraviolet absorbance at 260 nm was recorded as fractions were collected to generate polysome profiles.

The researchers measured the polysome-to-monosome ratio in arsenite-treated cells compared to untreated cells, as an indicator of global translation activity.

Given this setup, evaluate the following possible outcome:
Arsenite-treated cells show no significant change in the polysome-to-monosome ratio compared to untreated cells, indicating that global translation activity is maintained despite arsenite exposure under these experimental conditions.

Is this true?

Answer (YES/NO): NO